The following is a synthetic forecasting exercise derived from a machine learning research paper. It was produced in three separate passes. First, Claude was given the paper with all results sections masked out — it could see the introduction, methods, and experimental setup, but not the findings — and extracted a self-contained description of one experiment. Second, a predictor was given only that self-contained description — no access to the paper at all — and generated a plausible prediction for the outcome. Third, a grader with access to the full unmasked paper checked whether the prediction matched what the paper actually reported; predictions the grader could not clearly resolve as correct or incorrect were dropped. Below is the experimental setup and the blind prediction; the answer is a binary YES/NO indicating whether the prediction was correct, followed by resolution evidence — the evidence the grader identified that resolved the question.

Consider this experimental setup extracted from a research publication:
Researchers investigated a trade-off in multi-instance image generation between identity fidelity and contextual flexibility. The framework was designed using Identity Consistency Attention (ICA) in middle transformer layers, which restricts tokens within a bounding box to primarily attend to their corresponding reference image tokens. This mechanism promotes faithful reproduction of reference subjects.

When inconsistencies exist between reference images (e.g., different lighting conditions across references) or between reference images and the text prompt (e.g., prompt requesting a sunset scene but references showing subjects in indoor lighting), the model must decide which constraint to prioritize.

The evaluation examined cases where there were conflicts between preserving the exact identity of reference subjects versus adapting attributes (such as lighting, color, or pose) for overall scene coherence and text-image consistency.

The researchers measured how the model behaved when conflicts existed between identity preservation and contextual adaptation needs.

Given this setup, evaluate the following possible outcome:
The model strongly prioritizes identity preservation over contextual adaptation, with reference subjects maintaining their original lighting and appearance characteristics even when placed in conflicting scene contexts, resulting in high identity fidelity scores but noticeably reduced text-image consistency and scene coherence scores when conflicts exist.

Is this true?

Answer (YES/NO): YES